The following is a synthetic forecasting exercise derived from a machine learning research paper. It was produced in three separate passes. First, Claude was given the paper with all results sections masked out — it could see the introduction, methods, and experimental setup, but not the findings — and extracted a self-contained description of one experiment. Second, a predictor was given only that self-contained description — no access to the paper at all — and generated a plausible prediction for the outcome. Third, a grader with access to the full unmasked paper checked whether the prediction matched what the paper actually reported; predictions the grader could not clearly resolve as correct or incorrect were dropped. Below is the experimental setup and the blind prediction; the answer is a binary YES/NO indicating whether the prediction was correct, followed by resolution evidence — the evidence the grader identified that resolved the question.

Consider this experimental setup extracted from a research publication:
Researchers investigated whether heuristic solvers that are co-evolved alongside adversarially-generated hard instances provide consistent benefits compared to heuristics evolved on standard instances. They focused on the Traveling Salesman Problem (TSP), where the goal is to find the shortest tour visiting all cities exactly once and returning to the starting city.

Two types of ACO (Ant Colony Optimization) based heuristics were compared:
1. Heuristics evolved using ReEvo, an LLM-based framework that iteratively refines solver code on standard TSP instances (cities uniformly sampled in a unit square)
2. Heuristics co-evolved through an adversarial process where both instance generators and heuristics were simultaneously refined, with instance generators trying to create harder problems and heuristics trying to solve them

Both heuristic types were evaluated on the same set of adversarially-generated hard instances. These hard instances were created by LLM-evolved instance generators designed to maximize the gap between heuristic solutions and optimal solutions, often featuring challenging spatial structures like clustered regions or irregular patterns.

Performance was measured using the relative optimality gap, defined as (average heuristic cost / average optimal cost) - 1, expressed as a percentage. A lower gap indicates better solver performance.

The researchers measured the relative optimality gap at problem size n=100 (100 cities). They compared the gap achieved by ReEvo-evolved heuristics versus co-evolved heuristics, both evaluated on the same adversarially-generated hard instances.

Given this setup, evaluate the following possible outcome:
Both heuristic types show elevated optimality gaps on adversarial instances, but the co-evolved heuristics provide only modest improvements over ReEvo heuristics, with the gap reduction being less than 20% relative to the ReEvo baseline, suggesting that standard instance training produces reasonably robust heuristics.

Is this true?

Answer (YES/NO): NO